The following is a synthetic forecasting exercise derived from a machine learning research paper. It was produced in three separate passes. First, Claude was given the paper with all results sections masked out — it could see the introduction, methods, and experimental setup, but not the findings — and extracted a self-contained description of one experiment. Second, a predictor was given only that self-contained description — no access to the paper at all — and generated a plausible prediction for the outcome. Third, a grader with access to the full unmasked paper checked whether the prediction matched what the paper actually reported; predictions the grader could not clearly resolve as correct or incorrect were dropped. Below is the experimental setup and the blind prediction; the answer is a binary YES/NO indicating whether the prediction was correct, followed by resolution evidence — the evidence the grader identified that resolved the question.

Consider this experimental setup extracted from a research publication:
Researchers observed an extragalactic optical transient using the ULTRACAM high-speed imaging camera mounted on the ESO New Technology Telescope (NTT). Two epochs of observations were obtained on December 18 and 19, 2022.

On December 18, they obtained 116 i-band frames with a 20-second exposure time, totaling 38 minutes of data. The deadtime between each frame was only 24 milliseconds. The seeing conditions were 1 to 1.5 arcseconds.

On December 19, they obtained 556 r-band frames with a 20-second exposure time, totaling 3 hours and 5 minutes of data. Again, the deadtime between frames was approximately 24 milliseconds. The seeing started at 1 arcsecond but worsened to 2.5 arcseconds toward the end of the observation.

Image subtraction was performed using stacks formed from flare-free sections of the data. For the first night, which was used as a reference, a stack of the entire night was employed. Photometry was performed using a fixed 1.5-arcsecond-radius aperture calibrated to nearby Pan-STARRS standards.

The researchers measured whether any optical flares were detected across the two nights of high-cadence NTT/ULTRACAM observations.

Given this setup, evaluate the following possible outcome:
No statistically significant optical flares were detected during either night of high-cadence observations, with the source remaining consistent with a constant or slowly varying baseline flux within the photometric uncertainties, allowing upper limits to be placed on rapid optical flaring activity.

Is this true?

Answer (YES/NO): NO